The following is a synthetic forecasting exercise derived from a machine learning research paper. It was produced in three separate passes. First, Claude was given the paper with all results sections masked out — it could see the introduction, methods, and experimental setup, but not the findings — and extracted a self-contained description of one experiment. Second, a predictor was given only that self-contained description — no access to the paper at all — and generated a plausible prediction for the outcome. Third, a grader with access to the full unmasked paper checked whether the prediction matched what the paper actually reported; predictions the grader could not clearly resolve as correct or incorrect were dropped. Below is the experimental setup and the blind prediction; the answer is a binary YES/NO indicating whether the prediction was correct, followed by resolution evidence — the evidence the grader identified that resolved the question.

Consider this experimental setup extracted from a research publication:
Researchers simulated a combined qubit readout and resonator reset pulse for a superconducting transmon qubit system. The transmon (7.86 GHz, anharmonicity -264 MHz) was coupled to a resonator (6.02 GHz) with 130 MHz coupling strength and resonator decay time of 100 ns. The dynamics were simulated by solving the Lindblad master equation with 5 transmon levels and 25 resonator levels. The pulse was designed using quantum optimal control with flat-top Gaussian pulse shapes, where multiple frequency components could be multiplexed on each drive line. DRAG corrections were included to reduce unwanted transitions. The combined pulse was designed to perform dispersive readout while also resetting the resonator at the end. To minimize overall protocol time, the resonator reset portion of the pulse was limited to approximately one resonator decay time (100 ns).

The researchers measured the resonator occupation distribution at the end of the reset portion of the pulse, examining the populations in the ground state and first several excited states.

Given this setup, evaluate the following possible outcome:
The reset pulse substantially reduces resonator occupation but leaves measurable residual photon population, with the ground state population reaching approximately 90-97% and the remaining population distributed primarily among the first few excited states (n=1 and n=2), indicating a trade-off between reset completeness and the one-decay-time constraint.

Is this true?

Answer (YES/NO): NO